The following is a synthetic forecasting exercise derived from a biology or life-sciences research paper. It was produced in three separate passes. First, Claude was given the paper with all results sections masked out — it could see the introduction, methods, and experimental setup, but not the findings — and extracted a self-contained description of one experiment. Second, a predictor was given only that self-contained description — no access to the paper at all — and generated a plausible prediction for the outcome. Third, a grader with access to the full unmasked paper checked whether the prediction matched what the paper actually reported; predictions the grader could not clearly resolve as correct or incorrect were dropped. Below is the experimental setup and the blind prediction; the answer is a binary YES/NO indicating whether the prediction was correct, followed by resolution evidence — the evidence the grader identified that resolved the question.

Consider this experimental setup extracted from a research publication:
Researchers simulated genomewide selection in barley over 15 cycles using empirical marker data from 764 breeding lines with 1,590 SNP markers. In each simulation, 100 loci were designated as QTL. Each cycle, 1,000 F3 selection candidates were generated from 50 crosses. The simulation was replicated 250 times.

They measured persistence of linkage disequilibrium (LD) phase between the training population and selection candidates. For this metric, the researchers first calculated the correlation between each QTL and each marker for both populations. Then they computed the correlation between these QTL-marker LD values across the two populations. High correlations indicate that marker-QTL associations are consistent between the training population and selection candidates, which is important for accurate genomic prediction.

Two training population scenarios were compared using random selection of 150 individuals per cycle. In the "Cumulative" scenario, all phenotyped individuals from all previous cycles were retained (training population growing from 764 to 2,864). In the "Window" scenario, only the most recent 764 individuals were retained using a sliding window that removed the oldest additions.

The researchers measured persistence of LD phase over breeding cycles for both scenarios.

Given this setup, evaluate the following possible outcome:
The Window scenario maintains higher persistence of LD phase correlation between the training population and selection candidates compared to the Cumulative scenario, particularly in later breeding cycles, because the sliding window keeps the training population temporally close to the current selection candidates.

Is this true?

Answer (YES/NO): YES